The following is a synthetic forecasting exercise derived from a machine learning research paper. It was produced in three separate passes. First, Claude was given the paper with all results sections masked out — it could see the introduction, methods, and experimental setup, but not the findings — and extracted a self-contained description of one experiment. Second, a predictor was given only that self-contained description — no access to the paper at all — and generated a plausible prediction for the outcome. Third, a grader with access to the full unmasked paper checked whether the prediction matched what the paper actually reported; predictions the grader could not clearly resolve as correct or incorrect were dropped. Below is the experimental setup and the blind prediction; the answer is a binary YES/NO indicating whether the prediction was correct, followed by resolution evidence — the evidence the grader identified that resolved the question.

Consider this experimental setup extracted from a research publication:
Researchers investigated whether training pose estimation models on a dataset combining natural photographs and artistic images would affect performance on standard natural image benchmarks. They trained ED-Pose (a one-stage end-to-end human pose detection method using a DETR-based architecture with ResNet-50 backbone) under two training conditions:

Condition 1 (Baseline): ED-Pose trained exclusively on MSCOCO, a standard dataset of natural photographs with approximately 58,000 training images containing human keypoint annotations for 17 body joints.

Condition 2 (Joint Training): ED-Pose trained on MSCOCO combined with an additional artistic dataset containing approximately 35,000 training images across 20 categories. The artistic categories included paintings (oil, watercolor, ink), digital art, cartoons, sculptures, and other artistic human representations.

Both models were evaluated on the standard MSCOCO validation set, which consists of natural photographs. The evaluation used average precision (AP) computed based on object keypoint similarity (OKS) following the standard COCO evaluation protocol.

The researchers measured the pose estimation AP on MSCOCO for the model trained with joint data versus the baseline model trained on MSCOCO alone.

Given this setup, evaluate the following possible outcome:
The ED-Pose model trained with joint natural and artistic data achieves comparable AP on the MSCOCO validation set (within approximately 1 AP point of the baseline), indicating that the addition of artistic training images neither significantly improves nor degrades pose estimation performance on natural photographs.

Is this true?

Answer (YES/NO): NO